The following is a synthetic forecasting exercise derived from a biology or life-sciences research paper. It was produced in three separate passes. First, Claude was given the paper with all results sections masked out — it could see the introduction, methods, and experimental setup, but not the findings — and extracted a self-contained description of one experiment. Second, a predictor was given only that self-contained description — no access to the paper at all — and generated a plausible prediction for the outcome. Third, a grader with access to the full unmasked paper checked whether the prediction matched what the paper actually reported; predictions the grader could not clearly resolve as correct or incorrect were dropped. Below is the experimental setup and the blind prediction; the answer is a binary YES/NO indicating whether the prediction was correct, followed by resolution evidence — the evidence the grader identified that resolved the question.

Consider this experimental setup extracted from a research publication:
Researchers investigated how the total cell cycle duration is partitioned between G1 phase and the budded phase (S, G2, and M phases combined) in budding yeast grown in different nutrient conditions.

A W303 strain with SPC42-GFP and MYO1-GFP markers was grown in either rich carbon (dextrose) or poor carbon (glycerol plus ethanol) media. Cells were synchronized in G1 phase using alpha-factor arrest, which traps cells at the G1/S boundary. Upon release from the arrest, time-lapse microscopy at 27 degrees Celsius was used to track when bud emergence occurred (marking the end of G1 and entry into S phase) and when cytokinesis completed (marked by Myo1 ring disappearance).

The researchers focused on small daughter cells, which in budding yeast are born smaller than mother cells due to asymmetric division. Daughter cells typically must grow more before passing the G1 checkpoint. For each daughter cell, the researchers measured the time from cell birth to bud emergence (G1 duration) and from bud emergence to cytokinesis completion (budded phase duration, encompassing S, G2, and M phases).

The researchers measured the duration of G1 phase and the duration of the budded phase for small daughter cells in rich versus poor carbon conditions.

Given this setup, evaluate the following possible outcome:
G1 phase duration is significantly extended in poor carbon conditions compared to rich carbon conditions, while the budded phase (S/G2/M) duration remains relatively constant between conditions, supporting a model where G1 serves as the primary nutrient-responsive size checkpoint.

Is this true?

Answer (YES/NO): NO